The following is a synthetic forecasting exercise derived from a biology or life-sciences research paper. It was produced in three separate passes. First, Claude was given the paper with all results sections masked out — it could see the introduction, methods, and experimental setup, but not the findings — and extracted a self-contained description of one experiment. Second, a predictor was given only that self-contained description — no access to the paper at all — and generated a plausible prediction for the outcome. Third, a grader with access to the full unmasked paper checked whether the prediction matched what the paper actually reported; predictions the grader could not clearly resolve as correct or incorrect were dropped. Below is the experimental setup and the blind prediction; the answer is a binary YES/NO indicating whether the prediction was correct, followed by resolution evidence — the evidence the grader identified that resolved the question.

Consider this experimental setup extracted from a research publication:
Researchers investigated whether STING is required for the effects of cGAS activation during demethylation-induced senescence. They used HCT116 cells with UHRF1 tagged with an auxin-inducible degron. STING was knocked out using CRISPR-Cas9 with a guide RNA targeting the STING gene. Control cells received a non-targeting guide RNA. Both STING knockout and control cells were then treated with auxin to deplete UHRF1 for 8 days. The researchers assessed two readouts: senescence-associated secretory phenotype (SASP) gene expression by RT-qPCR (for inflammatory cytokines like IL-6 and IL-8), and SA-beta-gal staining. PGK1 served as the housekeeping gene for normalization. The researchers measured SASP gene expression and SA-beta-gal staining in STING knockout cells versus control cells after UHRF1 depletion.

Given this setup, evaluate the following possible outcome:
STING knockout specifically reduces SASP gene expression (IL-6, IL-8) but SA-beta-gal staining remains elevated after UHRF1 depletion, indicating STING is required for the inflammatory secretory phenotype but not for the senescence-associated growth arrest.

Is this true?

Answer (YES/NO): NO